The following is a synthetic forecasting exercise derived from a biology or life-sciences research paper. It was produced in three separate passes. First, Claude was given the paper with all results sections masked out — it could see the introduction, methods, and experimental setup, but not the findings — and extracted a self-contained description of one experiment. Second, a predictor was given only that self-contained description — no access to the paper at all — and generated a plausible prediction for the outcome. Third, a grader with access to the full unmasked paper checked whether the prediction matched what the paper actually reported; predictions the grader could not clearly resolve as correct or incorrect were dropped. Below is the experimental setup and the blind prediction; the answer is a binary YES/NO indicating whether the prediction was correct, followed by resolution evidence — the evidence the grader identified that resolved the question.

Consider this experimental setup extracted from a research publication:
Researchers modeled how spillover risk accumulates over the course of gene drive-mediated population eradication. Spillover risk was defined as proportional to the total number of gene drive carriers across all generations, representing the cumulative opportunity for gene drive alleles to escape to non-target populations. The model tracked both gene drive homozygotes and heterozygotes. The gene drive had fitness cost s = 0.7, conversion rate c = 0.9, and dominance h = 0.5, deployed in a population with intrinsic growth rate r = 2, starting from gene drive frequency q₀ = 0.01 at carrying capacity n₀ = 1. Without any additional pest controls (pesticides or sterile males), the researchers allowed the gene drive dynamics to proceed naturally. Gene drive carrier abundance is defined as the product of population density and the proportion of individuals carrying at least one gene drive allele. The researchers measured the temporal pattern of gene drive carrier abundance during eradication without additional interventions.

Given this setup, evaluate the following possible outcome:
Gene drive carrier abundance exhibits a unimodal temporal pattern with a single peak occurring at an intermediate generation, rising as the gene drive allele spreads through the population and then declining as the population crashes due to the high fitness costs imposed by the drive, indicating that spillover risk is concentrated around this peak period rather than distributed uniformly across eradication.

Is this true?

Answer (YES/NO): YES